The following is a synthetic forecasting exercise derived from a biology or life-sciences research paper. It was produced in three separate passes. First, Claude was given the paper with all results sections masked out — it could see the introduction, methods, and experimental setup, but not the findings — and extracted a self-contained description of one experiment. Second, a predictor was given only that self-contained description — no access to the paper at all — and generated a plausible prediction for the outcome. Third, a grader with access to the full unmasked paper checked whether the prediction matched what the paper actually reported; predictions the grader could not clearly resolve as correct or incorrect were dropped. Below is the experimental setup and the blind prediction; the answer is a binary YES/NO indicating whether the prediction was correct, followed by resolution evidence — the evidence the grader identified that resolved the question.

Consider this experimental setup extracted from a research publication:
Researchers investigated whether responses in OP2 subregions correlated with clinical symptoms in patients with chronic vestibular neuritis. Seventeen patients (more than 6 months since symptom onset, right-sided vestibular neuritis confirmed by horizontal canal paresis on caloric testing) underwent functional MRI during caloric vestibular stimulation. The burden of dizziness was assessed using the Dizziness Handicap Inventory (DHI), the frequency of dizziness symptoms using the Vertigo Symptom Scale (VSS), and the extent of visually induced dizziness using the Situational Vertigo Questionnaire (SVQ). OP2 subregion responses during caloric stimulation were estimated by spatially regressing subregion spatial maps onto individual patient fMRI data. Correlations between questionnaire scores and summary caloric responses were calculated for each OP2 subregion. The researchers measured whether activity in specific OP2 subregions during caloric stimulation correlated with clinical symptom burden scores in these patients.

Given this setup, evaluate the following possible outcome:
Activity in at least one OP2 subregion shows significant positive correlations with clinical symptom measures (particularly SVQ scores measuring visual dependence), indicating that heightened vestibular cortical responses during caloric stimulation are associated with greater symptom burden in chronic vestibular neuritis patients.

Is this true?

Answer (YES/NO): NO